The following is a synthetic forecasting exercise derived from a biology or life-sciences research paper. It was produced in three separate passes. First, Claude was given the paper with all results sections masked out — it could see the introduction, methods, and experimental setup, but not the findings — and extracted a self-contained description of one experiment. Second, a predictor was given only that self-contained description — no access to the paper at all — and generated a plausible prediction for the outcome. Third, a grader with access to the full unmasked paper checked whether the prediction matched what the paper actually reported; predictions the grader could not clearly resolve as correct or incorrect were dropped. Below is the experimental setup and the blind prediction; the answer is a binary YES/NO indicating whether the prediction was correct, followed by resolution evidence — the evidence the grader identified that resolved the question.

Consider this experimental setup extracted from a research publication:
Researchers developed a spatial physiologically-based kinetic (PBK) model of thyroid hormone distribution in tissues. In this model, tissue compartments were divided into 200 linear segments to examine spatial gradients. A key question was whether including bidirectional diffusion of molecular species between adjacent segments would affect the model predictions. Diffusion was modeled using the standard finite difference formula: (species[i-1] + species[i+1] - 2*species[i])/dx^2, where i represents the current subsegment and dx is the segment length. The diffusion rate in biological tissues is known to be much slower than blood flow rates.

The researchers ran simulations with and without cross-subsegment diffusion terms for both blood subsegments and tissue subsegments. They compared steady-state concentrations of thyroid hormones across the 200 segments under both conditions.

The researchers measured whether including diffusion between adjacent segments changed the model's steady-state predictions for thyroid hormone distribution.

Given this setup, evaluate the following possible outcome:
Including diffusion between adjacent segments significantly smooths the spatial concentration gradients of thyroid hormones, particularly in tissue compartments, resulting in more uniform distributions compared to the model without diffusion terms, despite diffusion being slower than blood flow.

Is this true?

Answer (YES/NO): NO